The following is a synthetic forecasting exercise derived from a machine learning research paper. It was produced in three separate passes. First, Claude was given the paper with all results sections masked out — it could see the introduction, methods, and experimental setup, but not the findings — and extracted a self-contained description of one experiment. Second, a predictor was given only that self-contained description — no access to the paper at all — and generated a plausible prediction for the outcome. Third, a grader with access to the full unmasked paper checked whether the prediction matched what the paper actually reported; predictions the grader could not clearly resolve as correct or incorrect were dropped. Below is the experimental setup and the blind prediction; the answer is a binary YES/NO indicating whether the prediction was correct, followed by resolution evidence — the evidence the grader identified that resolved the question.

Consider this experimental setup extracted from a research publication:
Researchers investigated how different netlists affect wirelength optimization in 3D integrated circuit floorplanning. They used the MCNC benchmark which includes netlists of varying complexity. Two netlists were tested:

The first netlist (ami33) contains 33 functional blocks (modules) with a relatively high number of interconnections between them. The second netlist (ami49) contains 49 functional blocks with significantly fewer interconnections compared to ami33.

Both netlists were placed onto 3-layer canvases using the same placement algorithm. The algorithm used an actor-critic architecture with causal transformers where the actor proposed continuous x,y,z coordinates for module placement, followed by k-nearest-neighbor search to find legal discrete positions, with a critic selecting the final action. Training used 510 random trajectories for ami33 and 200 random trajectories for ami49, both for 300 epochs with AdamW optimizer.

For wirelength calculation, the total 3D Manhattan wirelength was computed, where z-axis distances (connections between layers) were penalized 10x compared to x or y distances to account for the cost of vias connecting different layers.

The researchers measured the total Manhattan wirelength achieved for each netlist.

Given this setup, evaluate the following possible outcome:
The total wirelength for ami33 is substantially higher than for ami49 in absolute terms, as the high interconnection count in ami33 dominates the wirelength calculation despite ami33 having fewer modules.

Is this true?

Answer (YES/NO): YES